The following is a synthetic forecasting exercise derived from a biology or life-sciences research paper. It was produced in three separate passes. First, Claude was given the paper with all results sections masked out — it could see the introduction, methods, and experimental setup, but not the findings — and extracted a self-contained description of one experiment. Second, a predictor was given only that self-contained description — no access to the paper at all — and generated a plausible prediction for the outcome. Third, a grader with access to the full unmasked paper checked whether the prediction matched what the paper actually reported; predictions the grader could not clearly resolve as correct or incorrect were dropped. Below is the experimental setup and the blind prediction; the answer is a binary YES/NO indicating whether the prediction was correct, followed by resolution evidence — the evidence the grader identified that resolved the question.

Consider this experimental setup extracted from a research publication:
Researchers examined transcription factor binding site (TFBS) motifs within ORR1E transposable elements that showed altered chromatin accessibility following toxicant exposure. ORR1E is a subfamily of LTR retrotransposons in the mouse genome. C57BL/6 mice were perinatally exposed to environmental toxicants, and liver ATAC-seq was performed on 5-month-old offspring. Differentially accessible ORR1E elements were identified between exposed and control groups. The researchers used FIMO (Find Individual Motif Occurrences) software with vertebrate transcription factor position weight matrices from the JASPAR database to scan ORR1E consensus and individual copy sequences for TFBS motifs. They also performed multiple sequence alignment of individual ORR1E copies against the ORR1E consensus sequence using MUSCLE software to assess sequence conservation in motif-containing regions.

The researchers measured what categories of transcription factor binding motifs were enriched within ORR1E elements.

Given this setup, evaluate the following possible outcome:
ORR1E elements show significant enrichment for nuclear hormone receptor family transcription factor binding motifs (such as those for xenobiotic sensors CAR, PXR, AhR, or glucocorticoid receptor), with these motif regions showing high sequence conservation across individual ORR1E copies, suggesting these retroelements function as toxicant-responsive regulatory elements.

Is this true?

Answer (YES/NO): NO